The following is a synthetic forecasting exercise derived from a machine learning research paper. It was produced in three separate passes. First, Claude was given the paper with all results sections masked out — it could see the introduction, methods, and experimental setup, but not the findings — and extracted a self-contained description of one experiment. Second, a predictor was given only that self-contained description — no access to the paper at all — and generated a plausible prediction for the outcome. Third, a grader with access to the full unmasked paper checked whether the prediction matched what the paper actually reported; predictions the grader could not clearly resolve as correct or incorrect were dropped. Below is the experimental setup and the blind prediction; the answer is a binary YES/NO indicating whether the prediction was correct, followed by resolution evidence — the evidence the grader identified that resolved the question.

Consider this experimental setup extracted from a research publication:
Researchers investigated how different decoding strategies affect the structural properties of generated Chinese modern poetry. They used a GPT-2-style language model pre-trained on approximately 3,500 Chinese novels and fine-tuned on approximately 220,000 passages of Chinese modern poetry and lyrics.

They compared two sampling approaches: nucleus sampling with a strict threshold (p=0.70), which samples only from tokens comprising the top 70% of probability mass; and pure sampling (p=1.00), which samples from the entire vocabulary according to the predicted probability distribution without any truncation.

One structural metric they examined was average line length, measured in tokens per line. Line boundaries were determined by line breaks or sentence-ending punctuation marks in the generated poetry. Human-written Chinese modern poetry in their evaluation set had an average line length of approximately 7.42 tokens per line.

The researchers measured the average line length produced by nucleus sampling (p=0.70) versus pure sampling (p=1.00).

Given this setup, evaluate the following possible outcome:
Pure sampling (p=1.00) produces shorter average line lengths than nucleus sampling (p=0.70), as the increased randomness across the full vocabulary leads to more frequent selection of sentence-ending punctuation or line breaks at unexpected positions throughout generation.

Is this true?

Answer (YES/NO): NO